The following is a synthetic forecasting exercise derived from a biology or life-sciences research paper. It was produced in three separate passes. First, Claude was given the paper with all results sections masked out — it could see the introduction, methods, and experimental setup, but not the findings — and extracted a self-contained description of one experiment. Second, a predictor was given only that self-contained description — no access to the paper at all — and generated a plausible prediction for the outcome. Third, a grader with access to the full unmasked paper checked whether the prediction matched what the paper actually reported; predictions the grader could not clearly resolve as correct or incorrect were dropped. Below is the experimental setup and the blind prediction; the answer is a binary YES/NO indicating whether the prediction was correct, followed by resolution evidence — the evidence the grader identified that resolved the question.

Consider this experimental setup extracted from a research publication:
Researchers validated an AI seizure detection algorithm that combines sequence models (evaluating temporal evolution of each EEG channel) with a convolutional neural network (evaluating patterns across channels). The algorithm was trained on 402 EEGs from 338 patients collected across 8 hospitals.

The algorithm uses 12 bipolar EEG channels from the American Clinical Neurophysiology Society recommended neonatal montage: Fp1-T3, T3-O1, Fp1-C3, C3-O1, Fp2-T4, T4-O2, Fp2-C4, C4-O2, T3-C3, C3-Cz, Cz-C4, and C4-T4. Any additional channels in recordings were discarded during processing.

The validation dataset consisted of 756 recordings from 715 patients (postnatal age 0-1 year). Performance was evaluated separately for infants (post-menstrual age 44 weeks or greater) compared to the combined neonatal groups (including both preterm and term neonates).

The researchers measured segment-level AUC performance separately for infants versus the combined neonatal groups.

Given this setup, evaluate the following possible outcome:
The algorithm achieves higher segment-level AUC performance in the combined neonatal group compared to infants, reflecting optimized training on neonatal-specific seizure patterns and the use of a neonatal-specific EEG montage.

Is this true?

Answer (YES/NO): NO